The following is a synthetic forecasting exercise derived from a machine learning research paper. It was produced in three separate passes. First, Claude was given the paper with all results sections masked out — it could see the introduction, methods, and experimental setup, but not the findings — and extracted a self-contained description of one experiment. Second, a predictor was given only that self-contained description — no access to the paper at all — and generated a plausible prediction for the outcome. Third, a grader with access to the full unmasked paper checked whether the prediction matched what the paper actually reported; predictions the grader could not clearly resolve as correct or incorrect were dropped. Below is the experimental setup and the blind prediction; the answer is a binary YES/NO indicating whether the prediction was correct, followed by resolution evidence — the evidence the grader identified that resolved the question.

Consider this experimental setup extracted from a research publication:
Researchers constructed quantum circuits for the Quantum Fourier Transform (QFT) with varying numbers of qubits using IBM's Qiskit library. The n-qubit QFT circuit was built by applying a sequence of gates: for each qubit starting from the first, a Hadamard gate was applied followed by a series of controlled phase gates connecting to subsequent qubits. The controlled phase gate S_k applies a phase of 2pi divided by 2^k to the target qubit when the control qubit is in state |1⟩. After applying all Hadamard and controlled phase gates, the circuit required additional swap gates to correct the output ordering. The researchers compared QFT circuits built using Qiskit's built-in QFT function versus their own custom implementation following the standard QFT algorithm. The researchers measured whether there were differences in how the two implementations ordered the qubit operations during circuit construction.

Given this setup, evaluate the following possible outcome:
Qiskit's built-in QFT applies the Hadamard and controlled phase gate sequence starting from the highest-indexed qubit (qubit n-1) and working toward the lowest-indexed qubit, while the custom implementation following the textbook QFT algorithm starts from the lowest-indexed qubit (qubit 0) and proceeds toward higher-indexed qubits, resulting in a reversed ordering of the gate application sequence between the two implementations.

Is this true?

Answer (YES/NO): YES